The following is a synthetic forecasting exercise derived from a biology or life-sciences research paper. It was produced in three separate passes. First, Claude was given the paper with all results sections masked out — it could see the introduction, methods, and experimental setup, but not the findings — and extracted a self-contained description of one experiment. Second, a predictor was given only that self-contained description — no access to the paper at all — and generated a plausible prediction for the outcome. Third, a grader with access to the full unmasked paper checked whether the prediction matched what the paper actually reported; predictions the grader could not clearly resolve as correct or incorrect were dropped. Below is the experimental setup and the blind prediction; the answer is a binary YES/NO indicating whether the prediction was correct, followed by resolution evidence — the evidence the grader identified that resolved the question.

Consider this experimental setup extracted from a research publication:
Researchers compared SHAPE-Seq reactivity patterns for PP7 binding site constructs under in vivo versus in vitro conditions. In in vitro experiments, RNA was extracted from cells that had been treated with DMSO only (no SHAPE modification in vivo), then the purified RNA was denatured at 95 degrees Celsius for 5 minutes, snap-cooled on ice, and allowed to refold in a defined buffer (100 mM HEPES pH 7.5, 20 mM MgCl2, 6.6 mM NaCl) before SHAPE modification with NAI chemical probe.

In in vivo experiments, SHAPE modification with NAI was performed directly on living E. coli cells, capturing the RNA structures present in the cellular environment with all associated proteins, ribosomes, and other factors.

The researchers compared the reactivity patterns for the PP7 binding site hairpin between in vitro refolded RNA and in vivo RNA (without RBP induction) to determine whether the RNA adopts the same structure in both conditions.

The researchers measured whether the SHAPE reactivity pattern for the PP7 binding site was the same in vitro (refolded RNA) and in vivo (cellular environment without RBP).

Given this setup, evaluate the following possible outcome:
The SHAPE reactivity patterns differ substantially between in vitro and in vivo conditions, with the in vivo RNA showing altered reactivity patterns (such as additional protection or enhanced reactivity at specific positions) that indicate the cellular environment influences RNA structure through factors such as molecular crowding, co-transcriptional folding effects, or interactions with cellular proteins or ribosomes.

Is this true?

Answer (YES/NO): YES